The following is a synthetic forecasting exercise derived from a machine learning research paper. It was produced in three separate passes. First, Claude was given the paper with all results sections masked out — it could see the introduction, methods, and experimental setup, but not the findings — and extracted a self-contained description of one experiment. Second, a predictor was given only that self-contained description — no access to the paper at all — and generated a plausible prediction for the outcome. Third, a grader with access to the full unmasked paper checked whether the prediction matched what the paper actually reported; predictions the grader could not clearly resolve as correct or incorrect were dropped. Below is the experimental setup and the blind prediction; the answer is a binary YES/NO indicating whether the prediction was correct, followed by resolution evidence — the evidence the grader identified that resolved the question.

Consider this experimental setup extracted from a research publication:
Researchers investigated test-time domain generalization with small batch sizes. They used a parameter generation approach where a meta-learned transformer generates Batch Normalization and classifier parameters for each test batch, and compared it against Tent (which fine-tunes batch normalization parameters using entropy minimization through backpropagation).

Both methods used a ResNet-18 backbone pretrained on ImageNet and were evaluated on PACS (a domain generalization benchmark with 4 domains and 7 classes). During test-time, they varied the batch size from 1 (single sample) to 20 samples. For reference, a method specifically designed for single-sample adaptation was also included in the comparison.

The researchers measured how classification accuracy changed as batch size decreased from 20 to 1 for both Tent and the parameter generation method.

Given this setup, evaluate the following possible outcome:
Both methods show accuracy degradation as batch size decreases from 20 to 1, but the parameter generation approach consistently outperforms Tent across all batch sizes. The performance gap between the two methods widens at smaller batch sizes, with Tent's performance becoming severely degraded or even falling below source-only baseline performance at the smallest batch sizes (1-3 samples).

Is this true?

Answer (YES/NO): YES